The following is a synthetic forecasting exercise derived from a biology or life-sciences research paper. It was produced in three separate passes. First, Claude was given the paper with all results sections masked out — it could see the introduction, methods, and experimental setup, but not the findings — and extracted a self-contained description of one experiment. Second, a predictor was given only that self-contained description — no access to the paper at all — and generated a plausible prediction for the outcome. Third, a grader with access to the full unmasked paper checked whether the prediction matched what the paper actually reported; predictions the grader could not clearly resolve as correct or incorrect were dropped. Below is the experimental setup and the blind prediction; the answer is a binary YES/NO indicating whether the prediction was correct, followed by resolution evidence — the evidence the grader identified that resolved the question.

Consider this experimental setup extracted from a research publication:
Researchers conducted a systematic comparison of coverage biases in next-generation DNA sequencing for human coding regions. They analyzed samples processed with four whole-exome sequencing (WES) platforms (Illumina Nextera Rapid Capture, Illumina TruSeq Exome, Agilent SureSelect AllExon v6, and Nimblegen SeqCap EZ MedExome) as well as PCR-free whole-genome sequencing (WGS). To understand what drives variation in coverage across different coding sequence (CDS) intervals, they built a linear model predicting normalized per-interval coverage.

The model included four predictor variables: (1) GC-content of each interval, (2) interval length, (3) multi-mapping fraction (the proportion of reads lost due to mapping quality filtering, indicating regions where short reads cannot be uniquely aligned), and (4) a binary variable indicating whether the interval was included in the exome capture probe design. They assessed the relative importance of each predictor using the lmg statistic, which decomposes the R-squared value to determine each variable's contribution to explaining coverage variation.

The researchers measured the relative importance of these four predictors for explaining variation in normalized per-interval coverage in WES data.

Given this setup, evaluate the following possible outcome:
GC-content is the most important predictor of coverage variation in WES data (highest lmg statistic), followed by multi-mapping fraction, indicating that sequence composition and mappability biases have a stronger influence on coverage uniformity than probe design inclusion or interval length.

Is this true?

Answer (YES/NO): NO